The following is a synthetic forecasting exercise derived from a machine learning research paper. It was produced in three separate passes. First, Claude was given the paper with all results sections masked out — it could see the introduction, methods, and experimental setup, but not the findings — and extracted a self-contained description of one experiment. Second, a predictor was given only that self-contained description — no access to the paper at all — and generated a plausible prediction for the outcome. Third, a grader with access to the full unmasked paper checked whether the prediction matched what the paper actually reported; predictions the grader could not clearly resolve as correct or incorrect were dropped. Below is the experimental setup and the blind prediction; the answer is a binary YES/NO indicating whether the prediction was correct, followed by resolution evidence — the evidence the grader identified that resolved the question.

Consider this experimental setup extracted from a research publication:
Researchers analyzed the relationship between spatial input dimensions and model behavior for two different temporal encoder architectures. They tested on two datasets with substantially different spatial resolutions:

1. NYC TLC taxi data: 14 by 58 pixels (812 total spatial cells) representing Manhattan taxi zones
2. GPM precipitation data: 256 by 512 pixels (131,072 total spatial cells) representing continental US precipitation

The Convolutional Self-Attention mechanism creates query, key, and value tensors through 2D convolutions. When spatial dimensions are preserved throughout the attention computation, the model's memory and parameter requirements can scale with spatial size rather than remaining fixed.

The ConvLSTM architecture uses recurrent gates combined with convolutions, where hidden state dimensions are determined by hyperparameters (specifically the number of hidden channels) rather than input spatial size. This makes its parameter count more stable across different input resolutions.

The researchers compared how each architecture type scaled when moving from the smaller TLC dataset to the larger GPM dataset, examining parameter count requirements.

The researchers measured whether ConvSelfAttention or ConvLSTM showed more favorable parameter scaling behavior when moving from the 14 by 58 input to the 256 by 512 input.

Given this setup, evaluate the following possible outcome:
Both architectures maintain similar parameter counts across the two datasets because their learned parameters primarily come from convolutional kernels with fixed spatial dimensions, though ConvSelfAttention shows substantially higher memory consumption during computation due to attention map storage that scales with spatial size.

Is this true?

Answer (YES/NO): NO